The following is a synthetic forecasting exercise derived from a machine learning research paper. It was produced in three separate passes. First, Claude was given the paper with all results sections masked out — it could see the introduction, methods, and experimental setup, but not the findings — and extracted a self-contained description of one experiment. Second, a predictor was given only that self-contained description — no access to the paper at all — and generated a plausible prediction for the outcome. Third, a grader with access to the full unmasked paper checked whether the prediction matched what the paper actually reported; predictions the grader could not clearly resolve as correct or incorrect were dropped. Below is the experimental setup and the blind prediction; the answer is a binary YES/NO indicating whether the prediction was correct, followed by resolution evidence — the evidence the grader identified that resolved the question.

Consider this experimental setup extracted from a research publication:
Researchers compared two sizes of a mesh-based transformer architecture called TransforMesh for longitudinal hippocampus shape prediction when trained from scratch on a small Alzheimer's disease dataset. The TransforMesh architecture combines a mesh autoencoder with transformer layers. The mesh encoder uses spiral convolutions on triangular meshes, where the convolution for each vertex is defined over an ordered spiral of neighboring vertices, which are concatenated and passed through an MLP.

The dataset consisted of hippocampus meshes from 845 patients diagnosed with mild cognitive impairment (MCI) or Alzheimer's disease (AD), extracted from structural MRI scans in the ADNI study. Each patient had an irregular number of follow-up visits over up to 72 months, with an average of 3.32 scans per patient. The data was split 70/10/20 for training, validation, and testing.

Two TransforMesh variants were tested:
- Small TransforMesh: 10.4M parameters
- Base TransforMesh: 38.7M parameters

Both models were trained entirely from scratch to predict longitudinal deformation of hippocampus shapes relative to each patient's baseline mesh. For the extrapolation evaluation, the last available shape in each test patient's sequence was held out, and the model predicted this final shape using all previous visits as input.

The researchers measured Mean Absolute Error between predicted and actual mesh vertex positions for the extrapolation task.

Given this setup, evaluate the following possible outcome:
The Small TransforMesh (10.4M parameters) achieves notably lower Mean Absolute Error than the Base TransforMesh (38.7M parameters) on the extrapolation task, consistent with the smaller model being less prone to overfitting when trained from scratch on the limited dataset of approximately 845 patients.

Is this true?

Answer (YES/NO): YES